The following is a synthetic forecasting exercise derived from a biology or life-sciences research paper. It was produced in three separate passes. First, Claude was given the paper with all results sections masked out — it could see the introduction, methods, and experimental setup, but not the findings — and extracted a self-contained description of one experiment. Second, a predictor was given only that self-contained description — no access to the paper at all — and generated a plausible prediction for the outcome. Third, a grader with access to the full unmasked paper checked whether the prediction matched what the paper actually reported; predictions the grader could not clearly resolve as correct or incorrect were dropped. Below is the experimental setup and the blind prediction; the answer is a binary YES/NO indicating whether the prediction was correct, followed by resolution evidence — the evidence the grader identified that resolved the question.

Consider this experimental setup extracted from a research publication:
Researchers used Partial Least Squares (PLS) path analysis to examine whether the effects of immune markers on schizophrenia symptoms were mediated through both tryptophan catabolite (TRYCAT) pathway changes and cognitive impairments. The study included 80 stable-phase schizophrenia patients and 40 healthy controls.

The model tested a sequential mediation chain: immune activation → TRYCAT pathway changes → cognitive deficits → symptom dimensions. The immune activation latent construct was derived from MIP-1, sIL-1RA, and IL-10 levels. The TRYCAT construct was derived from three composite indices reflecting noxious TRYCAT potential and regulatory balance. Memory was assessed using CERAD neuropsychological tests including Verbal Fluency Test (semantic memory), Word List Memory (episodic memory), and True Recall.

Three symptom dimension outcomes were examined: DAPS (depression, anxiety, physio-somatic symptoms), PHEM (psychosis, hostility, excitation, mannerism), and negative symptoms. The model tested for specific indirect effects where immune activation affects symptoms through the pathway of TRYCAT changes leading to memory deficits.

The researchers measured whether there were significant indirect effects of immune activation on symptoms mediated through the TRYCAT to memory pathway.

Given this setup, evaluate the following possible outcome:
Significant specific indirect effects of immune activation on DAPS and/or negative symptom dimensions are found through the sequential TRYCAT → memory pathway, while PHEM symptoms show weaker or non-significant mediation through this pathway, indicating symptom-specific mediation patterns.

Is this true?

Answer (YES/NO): NO